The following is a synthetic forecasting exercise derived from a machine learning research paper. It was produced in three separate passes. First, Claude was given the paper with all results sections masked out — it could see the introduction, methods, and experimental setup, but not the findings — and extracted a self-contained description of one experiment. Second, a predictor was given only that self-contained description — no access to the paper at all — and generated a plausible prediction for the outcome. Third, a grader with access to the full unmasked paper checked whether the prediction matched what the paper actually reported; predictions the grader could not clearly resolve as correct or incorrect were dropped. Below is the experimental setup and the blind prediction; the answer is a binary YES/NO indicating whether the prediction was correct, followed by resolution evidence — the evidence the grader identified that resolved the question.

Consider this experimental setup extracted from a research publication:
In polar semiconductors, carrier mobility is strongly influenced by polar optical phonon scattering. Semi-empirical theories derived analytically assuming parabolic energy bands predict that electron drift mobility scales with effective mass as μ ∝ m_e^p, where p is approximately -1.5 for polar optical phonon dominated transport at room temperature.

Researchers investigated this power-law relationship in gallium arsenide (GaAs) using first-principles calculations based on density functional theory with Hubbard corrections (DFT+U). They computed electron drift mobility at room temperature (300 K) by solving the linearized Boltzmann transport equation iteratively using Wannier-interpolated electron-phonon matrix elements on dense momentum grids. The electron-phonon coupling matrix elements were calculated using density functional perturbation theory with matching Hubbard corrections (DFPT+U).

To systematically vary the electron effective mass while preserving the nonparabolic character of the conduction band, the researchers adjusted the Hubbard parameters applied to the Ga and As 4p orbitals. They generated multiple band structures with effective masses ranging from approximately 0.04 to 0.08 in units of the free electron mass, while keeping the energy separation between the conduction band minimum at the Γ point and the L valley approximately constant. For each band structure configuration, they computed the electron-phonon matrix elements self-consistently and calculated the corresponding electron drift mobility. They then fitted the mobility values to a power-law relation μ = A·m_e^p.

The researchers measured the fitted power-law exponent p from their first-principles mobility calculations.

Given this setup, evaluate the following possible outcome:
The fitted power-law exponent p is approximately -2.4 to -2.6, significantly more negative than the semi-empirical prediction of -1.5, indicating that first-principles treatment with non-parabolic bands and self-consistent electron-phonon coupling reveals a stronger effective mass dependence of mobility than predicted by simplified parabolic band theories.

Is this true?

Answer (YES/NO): NO